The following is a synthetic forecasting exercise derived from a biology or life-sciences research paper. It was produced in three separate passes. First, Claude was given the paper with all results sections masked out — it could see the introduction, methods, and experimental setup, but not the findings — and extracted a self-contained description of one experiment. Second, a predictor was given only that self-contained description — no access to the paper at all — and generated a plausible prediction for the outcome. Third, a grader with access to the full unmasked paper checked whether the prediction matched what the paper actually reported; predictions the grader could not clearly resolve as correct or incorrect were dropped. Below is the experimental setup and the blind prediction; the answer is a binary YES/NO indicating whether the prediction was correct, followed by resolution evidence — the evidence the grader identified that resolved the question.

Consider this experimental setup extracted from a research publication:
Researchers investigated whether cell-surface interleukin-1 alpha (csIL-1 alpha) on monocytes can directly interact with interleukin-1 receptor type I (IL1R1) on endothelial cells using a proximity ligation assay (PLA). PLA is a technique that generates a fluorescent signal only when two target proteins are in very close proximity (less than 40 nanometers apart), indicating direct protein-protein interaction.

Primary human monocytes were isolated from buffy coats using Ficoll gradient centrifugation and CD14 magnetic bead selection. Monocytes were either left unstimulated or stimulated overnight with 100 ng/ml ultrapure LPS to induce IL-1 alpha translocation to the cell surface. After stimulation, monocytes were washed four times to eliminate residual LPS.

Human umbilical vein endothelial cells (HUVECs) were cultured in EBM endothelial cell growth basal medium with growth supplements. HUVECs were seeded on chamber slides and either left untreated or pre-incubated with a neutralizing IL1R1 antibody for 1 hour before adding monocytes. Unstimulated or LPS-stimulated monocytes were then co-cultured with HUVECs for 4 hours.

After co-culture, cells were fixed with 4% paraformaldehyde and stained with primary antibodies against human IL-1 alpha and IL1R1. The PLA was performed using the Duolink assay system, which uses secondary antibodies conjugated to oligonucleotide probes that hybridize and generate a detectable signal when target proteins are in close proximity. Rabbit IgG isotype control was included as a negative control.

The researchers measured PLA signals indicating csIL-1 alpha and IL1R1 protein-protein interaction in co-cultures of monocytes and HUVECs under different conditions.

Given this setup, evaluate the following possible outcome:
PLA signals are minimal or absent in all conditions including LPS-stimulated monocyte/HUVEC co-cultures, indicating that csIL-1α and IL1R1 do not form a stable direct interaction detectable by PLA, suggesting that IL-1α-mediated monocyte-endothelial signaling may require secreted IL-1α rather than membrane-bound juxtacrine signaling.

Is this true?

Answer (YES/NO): NO